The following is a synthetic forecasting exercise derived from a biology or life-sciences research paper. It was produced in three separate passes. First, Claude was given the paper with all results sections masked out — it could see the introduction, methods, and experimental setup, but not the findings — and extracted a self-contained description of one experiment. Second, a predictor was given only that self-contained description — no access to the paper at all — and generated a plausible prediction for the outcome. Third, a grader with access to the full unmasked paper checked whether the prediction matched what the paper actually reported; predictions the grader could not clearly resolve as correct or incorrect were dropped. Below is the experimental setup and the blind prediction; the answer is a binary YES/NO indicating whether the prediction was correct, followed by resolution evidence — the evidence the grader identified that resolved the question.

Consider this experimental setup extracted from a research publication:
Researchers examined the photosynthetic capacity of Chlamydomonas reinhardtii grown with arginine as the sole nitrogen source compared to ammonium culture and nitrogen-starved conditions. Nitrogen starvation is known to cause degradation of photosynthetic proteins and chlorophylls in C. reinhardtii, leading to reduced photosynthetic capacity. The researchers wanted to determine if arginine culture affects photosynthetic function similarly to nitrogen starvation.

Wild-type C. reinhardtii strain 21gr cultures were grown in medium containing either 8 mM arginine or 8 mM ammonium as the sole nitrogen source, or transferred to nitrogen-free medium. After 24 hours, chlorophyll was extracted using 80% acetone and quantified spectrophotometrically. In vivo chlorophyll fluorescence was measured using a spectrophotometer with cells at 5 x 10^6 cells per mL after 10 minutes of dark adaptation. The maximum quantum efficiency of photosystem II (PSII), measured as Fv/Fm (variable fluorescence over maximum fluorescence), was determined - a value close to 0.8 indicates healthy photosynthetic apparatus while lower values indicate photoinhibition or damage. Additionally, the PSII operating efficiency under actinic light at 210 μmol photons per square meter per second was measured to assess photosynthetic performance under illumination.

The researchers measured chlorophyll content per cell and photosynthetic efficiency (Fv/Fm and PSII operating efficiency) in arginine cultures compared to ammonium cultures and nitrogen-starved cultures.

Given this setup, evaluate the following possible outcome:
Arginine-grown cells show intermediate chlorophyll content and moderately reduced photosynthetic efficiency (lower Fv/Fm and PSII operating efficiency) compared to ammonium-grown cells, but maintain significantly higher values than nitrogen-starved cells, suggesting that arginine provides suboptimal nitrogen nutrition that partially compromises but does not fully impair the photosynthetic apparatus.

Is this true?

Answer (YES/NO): NO